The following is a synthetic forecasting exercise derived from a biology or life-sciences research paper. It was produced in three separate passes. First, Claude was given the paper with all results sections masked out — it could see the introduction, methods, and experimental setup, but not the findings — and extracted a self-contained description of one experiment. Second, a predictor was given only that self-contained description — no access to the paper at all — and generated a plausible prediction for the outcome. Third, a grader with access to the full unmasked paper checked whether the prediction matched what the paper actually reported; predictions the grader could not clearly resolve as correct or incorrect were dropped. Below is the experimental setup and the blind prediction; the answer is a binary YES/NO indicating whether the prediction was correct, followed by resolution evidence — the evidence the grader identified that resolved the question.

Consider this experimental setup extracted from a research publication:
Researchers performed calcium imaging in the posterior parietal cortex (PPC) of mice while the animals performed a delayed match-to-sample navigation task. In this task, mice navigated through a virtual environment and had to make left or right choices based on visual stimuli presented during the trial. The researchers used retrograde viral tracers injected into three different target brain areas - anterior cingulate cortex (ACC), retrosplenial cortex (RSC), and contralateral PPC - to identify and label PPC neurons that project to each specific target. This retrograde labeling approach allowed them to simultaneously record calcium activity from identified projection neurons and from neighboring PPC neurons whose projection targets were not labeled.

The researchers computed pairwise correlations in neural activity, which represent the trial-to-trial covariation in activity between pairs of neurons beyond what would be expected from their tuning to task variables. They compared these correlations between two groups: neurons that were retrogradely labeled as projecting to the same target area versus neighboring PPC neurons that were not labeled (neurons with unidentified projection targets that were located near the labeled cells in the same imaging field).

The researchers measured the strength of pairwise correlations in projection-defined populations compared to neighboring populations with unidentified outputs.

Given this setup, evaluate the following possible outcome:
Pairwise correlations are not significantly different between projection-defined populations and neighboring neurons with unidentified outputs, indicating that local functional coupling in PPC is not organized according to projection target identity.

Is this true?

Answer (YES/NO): NO